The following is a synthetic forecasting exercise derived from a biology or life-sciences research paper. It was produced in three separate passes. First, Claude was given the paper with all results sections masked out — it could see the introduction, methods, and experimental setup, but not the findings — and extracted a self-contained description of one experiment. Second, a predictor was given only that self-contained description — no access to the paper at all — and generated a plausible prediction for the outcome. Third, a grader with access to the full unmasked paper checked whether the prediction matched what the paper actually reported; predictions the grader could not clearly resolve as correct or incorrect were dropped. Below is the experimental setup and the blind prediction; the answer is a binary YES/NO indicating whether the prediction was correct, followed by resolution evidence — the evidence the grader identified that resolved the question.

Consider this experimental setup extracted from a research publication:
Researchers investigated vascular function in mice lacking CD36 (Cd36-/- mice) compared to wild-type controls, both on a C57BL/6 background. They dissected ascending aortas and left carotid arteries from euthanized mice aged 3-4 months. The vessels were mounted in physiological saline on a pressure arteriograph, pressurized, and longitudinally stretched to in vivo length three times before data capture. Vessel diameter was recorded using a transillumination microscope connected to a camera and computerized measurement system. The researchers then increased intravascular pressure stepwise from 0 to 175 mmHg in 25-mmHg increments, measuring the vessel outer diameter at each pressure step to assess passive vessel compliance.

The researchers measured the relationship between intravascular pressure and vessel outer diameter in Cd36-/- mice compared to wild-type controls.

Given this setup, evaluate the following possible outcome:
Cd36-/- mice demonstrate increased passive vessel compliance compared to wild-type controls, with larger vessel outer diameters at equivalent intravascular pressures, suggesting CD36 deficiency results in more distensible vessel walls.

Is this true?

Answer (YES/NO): NO